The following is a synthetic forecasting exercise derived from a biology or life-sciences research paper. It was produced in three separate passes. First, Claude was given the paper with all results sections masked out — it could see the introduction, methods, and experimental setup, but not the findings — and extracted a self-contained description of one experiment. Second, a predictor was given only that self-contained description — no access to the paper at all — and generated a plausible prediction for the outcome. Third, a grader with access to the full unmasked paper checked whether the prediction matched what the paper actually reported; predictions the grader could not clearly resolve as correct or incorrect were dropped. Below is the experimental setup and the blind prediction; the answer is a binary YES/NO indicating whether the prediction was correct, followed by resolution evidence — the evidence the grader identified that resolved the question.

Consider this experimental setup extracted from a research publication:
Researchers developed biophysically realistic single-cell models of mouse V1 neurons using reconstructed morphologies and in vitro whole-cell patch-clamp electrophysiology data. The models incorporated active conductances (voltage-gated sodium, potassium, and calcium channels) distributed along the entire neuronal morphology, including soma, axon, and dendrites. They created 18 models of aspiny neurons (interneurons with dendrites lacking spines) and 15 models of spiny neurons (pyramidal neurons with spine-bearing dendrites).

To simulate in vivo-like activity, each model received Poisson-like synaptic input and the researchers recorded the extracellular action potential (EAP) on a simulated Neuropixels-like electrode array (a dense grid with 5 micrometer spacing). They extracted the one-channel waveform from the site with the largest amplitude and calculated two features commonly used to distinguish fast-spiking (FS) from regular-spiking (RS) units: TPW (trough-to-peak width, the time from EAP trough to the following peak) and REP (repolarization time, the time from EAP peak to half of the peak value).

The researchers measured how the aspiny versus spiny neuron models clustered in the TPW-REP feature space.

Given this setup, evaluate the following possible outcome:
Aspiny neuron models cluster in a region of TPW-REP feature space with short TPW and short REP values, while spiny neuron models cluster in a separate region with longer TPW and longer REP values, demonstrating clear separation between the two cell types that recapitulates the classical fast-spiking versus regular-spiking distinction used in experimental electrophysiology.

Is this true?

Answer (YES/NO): YES